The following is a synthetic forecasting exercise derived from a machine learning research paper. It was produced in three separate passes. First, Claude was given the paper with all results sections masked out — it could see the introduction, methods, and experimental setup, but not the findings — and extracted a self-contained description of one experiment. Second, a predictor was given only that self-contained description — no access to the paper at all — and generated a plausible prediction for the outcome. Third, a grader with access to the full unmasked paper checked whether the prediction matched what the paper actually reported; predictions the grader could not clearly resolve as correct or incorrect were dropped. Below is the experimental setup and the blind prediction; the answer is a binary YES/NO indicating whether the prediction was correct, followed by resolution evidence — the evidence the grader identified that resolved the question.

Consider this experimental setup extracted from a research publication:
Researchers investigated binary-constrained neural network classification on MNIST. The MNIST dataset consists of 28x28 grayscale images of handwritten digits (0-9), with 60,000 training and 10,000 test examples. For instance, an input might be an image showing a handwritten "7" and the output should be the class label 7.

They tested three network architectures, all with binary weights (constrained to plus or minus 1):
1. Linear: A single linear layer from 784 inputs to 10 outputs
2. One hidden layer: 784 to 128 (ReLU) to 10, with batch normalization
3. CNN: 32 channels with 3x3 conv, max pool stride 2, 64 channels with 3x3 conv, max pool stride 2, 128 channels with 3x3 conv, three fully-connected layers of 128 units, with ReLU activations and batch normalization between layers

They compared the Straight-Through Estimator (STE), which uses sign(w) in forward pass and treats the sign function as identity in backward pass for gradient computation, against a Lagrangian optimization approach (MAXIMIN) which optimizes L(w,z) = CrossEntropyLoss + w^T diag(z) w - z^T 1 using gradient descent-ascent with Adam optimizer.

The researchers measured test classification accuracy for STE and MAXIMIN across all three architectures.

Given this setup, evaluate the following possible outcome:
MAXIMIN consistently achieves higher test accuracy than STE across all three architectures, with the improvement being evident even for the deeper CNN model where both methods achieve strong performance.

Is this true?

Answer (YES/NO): NO